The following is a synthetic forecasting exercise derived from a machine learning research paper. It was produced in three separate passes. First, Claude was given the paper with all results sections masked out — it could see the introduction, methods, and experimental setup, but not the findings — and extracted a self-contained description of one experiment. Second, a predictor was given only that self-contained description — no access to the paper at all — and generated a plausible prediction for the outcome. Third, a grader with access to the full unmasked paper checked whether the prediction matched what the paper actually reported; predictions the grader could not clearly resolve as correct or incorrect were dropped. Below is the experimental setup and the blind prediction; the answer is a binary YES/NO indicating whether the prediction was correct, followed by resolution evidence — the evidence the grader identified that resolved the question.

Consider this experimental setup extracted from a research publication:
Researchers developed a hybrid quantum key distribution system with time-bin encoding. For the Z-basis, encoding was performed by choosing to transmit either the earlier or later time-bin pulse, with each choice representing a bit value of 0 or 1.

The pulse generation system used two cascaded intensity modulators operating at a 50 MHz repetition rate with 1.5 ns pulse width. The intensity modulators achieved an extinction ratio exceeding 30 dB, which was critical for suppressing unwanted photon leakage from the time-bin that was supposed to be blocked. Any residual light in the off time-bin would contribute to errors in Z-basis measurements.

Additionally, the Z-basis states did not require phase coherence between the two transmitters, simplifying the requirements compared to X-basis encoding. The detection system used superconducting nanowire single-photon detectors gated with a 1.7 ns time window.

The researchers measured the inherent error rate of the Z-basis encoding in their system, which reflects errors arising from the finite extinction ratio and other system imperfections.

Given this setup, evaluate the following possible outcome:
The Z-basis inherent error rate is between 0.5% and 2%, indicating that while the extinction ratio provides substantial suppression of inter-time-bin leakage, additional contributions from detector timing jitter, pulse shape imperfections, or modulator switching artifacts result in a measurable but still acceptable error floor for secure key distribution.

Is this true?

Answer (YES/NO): NO